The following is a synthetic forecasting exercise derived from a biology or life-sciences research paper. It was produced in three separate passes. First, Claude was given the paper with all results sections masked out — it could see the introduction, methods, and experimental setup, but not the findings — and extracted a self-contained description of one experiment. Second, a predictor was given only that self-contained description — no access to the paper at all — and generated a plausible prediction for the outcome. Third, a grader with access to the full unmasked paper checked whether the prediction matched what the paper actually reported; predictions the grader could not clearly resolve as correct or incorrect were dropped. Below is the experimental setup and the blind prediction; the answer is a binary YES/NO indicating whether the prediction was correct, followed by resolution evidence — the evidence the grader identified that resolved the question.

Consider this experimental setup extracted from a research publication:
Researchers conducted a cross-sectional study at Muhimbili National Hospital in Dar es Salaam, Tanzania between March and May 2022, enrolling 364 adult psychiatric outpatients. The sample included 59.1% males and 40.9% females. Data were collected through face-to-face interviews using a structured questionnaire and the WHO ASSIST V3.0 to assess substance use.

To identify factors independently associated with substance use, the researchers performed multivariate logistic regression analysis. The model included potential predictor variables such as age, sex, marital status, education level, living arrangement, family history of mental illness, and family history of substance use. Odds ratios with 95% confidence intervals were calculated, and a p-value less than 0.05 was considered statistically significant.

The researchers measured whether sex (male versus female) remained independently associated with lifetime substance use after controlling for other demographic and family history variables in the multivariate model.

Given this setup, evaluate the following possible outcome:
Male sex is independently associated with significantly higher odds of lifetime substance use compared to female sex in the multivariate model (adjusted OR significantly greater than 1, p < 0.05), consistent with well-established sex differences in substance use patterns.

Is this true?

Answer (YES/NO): YES